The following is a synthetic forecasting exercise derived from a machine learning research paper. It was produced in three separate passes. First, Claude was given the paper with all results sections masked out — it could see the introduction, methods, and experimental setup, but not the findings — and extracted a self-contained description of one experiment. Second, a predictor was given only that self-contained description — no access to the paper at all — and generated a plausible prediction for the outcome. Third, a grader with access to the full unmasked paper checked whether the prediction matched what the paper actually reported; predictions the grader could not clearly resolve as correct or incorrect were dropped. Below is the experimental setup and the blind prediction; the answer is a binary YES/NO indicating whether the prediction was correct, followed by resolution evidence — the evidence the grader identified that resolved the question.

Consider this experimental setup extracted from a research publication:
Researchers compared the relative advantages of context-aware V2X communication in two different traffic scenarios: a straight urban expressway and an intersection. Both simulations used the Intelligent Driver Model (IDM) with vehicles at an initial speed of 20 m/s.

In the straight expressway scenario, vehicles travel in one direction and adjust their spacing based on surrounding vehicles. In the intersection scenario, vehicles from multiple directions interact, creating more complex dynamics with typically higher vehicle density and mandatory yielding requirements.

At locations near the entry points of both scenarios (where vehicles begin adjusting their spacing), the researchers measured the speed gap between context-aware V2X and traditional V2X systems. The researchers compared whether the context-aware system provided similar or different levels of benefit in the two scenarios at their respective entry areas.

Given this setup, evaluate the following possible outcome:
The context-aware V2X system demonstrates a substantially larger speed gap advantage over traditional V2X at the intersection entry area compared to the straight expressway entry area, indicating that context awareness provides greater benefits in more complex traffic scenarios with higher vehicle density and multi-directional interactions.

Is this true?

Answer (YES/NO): NO